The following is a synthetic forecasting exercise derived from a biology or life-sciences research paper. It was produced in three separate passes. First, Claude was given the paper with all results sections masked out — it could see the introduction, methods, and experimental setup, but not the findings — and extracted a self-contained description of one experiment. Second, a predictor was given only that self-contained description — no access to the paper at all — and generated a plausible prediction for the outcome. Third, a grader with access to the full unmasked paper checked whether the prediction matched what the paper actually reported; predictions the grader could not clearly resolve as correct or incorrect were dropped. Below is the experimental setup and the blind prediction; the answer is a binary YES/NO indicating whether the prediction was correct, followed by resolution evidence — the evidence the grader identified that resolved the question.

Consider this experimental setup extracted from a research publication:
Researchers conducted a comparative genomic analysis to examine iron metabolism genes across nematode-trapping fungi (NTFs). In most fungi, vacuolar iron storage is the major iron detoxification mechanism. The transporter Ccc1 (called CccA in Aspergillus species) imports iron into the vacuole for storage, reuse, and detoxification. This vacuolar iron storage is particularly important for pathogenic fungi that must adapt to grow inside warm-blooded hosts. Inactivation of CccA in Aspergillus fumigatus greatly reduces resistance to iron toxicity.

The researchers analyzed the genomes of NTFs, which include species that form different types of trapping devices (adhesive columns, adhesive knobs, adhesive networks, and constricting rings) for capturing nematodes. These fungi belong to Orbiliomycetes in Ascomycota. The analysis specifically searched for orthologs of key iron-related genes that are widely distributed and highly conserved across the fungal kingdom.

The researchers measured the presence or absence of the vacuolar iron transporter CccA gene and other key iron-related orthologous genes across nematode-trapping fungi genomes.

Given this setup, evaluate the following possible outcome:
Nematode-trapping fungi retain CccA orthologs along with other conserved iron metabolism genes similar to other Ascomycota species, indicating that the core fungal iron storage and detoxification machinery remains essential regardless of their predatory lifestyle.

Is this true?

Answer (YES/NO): NO